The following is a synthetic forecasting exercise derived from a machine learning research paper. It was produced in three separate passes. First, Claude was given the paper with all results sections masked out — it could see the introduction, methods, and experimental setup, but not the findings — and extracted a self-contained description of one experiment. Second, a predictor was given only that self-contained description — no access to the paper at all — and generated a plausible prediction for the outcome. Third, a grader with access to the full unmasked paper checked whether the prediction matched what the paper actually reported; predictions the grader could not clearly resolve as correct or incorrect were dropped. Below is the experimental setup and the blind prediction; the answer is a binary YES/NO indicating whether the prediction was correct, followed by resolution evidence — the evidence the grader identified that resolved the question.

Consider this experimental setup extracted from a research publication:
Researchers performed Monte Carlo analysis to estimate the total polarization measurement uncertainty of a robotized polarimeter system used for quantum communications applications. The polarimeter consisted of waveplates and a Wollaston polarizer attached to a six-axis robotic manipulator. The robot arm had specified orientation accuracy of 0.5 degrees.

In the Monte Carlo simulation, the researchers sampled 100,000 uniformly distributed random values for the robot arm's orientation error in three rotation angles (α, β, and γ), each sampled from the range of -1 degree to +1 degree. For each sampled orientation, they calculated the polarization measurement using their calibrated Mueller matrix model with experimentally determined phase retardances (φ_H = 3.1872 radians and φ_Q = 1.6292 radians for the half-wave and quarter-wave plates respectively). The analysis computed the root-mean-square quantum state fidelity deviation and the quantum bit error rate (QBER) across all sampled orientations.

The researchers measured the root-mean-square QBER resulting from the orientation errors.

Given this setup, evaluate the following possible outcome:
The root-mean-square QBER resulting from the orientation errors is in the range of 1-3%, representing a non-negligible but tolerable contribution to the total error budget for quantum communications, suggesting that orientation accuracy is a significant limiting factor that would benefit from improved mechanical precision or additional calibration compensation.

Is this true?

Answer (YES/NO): NO